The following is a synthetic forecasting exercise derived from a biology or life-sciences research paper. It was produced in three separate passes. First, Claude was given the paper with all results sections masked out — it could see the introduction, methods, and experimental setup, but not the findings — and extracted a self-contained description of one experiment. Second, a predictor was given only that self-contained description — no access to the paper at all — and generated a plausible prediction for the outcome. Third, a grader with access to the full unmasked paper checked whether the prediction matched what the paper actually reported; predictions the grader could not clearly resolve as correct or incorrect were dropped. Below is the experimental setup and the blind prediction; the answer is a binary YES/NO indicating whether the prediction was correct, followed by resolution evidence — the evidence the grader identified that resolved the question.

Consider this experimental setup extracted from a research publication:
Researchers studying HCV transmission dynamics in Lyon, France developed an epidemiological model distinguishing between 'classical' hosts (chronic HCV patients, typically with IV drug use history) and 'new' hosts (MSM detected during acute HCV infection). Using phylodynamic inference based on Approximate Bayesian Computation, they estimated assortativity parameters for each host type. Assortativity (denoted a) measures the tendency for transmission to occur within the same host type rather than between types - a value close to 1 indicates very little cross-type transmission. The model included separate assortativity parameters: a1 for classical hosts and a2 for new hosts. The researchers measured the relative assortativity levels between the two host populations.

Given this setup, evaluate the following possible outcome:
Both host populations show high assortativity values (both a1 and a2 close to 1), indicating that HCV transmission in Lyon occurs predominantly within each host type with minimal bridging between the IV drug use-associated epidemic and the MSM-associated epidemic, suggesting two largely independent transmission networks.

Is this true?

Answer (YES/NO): YES